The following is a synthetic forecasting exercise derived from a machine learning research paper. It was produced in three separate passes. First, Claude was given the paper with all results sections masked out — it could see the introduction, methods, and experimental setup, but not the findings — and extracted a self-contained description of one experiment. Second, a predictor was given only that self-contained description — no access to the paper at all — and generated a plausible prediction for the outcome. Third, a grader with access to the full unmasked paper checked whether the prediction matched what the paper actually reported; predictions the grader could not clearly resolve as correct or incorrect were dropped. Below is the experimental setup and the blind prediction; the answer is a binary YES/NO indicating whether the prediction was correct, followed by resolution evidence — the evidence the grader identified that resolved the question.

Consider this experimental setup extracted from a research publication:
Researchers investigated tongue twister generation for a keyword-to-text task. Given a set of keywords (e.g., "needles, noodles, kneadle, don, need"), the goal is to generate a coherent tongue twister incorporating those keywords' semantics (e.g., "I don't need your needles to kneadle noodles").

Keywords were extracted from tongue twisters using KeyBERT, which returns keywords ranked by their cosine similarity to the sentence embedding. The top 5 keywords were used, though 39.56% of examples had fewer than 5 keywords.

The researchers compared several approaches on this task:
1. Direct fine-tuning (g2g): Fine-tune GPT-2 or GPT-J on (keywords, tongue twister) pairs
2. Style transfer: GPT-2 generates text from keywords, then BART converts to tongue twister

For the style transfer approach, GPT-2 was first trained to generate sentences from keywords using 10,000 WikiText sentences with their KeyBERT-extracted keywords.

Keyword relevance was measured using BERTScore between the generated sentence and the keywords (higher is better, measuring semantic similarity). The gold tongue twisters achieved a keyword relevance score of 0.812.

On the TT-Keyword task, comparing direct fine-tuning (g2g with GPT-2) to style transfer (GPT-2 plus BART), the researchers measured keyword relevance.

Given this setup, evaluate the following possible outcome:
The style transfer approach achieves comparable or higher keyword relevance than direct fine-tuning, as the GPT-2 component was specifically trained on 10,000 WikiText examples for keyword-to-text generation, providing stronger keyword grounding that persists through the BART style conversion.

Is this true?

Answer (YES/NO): NO